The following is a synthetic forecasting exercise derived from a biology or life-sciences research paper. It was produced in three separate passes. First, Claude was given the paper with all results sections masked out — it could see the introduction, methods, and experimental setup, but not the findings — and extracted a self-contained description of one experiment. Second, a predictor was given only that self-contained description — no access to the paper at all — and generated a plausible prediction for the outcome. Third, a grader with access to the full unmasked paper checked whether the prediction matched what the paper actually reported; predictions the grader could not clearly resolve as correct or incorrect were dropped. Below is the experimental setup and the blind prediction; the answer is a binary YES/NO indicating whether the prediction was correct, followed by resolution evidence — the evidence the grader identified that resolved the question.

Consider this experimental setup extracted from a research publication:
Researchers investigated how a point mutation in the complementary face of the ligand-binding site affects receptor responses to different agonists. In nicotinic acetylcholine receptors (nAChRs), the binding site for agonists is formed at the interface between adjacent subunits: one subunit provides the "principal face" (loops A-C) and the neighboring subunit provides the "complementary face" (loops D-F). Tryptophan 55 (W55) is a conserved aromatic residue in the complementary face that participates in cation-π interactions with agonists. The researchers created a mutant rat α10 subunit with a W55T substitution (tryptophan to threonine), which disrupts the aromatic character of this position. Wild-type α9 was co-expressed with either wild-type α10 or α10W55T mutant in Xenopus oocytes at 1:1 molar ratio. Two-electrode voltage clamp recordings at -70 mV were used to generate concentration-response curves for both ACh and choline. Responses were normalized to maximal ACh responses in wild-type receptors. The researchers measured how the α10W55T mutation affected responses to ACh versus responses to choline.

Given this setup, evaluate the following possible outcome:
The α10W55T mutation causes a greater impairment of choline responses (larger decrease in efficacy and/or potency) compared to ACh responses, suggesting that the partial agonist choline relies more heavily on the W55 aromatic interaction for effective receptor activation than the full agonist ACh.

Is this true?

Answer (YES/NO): YES